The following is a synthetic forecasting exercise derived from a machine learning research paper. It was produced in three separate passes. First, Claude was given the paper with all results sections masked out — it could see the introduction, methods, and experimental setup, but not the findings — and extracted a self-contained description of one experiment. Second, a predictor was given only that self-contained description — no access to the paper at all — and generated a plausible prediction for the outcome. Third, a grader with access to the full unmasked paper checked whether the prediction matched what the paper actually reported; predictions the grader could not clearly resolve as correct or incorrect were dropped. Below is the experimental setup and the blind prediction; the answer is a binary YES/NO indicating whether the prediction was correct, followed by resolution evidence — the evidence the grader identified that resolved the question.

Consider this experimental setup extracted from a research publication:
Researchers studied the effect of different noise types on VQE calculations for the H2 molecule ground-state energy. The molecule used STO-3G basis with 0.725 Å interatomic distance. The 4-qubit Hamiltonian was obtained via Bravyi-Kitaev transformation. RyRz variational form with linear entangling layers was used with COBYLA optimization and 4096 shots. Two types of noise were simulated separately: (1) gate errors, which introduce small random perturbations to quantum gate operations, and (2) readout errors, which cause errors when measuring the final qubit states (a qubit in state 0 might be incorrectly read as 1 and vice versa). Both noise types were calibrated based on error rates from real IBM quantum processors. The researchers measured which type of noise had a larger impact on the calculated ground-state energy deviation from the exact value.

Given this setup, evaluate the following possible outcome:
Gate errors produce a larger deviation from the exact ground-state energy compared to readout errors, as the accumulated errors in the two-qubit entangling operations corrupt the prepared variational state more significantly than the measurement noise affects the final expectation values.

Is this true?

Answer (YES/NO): NO